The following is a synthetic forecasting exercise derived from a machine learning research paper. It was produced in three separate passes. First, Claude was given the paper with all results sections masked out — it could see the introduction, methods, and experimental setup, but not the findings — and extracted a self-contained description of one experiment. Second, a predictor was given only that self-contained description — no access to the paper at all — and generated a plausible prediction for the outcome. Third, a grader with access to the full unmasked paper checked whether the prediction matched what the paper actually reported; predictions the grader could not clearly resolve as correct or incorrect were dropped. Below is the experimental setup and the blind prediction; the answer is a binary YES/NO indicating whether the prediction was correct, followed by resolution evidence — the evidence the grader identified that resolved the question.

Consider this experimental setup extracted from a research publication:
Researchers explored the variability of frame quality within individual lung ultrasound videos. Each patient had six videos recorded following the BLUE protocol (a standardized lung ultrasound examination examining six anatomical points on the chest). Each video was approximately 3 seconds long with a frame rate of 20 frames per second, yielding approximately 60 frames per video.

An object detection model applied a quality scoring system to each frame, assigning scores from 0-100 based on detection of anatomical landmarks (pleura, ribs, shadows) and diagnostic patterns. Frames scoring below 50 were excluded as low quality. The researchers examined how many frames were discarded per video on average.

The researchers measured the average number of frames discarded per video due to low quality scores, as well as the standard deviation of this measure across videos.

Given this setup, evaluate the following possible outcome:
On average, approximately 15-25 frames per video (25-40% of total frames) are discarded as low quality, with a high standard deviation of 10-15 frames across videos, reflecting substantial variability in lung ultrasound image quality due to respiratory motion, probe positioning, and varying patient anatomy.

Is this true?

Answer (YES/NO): NO